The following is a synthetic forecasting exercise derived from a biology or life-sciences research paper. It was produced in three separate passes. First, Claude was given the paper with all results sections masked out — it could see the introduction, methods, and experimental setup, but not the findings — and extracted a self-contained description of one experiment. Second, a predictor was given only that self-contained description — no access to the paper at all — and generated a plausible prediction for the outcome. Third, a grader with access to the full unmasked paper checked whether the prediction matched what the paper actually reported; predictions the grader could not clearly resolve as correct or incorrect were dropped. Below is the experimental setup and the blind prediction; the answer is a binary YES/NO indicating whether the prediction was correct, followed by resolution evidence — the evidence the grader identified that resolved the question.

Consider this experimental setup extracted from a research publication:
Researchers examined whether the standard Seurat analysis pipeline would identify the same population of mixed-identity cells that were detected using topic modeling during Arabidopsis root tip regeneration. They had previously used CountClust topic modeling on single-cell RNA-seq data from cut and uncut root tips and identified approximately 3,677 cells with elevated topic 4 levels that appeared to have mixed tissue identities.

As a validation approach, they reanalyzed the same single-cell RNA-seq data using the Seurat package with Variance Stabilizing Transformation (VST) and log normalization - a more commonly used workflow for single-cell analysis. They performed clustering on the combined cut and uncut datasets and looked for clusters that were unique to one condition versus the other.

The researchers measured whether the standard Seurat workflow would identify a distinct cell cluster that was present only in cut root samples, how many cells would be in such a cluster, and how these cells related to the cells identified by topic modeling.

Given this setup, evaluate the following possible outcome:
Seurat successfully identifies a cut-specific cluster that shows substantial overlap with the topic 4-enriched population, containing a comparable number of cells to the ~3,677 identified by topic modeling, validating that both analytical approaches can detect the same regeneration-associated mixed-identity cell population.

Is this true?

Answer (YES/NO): NO